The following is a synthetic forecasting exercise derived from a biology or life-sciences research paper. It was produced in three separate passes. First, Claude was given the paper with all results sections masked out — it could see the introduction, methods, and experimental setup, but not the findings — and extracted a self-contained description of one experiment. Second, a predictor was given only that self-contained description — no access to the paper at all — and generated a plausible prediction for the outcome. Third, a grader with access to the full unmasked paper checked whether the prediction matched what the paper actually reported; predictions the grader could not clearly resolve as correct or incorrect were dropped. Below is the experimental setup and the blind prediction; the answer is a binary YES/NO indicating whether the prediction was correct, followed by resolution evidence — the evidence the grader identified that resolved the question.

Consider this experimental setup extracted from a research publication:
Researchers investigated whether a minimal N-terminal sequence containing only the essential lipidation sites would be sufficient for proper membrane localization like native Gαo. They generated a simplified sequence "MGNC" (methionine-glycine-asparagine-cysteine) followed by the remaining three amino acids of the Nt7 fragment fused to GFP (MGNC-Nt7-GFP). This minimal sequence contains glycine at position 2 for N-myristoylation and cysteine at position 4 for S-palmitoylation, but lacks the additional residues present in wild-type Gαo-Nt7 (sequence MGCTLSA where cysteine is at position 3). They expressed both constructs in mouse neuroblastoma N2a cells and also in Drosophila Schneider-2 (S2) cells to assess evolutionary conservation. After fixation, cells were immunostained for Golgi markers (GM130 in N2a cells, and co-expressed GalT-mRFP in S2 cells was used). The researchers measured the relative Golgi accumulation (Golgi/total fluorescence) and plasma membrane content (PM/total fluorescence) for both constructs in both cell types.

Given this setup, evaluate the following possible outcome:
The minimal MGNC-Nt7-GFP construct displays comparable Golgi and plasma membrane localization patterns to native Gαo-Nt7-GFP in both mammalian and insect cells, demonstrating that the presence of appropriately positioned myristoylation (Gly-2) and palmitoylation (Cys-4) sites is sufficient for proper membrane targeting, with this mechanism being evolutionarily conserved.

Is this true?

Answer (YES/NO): NO